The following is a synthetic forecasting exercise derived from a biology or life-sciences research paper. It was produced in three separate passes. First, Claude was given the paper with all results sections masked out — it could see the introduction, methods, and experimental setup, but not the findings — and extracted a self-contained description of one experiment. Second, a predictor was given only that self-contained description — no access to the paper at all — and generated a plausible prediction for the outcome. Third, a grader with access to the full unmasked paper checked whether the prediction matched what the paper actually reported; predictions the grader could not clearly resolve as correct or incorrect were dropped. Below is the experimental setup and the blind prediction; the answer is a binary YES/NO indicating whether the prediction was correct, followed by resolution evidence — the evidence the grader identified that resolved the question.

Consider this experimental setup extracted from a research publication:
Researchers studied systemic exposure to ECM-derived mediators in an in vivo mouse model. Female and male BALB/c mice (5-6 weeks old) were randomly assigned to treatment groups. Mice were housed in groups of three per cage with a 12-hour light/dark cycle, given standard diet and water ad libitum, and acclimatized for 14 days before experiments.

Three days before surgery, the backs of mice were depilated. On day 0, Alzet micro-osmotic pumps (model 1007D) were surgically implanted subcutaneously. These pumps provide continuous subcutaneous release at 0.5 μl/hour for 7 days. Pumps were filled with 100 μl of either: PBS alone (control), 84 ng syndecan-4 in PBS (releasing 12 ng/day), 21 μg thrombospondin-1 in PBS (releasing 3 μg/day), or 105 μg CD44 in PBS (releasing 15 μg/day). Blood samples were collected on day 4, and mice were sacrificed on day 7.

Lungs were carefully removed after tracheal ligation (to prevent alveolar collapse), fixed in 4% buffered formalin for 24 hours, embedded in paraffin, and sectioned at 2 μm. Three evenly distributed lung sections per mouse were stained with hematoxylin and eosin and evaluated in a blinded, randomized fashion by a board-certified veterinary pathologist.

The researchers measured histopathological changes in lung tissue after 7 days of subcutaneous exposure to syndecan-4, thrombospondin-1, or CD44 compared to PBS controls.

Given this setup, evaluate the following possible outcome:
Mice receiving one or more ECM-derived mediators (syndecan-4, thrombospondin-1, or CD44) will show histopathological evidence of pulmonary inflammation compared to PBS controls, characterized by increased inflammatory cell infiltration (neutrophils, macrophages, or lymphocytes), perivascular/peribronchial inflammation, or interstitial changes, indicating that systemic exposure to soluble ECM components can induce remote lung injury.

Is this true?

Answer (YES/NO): NO